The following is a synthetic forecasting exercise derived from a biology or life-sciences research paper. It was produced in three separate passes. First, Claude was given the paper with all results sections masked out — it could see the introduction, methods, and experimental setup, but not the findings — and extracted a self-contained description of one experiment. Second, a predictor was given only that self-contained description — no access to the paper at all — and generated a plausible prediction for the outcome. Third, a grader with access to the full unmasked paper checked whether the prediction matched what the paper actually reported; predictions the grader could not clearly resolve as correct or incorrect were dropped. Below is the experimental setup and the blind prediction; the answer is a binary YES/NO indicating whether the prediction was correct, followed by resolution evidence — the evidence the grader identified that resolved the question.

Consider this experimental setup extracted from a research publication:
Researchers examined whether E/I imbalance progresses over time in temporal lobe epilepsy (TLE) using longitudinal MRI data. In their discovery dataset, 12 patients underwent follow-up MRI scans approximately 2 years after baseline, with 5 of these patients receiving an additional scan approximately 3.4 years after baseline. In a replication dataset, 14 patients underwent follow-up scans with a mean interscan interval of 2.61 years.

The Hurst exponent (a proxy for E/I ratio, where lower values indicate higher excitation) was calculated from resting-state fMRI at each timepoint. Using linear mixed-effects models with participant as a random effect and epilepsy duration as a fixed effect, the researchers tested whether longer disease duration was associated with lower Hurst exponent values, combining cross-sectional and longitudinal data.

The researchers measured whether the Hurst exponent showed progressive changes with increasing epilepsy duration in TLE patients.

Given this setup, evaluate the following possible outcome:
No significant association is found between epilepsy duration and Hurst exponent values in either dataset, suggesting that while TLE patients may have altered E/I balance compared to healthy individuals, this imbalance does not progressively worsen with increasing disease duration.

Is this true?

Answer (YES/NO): NO